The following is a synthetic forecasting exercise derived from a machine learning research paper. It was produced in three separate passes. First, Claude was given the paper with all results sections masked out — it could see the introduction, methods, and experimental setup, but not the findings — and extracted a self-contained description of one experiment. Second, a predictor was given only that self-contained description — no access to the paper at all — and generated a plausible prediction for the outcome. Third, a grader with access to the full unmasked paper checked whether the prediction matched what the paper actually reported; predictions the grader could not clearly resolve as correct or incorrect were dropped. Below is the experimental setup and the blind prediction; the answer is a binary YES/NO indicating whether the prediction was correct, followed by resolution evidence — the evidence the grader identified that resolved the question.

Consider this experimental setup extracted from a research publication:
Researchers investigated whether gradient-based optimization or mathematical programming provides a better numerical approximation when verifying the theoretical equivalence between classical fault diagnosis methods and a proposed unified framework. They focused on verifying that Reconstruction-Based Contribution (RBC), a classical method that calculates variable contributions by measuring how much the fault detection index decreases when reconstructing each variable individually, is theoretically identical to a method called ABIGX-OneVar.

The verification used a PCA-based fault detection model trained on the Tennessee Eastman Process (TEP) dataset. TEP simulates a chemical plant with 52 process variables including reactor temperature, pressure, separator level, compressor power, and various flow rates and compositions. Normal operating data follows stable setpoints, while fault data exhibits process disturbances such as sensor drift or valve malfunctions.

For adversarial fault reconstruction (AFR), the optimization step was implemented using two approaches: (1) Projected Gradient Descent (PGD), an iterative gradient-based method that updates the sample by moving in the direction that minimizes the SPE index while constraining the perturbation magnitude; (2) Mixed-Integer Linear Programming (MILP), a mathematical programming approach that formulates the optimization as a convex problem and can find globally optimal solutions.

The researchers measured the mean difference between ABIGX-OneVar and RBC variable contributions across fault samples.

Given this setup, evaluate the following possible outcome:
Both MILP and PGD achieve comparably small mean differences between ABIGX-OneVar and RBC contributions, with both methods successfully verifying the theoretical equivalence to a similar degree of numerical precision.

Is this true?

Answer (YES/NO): NO